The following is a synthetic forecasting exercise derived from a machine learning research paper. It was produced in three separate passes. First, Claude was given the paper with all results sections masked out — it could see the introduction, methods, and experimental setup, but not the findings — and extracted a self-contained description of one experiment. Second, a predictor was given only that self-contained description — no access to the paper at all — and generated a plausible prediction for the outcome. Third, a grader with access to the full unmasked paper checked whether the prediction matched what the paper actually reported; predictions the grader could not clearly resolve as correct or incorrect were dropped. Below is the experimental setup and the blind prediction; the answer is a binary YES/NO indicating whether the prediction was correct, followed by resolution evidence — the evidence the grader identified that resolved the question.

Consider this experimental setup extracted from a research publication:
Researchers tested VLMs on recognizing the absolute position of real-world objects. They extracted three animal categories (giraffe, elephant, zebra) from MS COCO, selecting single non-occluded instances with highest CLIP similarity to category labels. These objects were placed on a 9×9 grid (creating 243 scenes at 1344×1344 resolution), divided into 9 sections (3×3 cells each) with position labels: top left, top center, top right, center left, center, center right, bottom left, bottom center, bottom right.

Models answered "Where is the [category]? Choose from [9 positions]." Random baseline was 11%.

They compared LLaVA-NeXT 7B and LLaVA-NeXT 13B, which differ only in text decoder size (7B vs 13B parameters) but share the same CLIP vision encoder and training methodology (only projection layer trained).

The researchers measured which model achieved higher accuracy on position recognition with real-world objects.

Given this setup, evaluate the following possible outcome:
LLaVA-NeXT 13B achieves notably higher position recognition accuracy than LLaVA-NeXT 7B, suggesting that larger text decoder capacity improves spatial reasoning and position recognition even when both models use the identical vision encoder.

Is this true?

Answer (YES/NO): YES